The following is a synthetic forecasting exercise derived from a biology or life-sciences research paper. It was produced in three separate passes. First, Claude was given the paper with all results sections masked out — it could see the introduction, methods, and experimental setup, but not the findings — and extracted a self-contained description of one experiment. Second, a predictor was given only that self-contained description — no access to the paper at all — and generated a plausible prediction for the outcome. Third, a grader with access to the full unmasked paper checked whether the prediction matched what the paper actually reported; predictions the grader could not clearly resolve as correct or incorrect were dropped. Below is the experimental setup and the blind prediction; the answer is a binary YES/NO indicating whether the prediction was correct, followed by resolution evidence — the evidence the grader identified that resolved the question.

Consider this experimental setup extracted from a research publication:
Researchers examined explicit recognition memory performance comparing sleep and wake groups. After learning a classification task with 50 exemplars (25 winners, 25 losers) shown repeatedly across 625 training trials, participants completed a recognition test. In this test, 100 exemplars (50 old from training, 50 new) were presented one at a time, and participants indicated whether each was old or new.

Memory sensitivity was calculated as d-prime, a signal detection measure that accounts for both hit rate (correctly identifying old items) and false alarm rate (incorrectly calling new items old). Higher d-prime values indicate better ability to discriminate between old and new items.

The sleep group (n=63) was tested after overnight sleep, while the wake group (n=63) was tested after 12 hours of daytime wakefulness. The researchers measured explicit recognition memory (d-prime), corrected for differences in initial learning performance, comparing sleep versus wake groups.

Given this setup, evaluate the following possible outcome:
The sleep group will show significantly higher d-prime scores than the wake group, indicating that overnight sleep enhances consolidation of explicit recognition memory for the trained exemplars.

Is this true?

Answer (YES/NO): NO